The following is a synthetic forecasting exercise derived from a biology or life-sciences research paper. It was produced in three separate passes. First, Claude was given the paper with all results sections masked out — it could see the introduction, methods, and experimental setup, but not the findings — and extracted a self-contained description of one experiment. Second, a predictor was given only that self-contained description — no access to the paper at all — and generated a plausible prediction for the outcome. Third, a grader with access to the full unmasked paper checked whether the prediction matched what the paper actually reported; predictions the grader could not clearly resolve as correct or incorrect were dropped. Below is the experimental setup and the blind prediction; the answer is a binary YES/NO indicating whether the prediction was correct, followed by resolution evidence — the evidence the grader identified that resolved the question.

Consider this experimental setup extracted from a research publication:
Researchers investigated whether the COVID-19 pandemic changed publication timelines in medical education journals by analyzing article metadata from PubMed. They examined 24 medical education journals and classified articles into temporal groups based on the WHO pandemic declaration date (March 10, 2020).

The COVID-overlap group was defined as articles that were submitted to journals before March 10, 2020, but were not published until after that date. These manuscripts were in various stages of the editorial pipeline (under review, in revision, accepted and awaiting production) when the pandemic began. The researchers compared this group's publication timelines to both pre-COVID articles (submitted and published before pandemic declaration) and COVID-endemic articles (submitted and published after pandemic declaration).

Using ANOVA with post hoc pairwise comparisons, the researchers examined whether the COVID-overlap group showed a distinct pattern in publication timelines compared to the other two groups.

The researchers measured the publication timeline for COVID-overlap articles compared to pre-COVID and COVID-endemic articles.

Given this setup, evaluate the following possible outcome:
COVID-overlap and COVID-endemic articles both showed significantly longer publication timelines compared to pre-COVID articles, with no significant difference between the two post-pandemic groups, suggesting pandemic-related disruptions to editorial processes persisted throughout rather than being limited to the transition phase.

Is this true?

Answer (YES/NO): NO